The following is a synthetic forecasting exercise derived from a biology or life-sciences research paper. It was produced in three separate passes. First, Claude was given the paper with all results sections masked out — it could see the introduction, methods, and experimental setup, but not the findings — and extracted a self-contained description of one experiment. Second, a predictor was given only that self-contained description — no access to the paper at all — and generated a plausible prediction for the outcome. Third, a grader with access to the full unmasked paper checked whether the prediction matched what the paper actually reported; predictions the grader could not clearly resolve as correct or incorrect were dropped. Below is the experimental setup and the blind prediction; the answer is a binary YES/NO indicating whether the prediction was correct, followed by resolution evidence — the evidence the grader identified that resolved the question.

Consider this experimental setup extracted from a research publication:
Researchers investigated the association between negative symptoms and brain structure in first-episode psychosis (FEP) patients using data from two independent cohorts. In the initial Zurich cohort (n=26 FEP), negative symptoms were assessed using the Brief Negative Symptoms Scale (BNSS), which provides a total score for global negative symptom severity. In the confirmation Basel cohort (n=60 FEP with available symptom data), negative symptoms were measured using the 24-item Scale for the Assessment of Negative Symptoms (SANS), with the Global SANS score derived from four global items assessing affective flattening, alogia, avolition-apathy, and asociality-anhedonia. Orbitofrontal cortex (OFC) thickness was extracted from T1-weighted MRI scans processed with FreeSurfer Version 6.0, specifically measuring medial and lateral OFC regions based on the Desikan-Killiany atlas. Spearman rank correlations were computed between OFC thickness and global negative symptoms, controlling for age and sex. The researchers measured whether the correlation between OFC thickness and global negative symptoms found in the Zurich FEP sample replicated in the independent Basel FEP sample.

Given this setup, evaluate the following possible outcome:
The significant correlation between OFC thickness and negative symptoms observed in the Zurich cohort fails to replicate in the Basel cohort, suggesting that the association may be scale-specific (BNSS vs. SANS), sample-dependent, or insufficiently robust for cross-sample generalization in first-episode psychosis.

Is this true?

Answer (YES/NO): NO